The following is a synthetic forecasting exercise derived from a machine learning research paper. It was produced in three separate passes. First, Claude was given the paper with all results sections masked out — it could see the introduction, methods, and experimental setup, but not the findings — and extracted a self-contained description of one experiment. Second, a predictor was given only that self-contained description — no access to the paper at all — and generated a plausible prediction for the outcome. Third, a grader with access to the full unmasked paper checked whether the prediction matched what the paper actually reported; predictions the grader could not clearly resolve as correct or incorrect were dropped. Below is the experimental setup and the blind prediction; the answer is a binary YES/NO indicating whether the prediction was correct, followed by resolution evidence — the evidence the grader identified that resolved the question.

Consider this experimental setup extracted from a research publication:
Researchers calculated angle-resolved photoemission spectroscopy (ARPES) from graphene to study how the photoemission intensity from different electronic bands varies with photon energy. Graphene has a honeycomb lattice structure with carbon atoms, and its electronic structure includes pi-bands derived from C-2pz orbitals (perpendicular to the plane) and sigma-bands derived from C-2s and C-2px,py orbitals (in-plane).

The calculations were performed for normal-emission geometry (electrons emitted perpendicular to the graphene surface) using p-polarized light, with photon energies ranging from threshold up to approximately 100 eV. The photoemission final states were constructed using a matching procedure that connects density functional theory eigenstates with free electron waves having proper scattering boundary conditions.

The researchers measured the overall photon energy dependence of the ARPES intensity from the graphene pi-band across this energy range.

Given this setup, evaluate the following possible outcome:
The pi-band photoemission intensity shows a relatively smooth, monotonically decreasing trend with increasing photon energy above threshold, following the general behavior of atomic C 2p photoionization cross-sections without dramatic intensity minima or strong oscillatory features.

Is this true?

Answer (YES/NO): NO